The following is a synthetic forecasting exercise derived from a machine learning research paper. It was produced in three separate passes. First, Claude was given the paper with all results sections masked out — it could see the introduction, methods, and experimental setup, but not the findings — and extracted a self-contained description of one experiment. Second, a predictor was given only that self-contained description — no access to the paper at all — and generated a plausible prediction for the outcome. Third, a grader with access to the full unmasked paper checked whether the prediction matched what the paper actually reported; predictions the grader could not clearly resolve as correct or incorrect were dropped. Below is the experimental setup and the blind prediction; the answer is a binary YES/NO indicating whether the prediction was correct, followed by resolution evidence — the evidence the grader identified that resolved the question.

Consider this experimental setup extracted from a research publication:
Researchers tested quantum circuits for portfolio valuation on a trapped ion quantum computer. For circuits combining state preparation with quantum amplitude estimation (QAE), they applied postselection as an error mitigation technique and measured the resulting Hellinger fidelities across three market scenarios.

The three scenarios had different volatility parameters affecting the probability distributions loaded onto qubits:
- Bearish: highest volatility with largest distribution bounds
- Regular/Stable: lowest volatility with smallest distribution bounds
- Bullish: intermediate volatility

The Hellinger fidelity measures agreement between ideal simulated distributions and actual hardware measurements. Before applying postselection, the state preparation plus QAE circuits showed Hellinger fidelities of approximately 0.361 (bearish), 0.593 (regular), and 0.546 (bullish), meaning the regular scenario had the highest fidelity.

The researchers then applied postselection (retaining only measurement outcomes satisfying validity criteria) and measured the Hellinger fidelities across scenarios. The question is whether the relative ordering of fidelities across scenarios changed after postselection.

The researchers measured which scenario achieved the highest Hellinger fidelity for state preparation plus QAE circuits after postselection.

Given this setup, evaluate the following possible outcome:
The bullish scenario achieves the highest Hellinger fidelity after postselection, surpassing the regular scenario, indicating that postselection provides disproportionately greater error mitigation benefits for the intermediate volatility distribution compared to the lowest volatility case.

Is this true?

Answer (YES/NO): NO